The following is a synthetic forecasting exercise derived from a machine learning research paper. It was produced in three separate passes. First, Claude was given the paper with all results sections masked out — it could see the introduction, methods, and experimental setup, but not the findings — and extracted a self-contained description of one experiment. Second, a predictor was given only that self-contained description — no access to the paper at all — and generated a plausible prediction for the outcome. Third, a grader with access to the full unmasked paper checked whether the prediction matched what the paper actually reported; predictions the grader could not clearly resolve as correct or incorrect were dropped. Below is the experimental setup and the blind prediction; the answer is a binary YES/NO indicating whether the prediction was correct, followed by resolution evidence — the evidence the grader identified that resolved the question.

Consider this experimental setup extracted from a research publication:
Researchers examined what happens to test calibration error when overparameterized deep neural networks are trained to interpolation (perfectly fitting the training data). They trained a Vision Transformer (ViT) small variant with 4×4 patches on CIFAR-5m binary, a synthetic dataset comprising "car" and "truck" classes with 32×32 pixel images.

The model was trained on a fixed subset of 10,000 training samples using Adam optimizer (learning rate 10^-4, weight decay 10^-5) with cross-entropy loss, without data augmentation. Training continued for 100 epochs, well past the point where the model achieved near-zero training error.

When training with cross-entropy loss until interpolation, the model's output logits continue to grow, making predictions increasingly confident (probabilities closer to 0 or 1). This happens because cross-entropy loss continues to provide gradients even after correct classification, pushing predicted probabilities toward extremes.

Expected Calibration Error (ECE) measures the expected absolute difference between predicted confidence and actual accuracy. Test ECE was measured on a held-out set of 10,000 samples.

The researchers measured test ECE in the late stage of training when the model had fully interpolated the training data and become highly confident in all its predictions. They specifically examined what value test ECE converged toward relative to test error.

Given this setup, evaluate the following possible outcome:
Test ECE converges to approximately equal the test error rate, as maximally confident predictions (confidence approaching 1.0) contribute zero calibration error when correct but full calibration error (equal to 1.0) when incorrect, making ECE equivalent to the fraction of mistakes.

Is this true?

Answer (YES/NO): YES